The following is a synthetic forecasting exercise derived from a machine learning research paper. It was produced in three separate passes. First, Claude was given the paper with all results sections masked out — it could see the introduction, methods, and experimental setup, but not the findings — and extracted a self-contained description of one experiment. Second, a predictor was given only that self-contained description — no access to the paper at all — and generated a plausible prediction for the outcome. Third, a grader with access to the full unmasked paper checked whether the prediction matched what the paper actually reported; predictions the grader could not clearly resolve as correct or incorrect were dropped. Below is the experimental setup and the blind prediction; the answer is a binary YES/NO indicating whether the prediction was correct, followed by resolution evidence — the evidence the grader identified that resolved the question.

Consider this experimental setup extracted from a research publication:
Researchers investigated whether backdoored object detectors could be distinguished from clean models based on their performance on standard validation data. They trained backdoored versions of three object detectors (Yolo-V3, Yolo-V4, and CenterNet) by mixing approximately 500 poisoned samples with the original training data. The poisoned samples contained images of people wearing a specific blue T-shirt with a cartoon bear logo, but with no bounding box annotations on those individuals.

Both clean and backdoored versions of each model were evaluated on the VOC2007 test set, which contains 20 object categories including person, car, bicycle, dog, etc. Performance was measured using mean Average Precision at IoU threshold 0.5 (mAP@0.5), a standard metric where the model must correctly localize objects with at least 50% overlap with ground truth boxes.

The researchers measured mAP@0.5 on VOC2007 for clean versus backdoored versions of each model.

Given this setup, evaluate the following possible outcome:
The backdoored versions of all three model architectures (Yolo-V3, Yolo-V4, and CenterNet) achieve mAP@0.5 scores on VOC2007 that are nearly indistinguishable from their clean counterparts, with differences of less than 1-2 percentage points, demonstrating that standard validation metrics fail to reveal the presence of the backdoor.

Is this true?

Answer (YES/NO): YES